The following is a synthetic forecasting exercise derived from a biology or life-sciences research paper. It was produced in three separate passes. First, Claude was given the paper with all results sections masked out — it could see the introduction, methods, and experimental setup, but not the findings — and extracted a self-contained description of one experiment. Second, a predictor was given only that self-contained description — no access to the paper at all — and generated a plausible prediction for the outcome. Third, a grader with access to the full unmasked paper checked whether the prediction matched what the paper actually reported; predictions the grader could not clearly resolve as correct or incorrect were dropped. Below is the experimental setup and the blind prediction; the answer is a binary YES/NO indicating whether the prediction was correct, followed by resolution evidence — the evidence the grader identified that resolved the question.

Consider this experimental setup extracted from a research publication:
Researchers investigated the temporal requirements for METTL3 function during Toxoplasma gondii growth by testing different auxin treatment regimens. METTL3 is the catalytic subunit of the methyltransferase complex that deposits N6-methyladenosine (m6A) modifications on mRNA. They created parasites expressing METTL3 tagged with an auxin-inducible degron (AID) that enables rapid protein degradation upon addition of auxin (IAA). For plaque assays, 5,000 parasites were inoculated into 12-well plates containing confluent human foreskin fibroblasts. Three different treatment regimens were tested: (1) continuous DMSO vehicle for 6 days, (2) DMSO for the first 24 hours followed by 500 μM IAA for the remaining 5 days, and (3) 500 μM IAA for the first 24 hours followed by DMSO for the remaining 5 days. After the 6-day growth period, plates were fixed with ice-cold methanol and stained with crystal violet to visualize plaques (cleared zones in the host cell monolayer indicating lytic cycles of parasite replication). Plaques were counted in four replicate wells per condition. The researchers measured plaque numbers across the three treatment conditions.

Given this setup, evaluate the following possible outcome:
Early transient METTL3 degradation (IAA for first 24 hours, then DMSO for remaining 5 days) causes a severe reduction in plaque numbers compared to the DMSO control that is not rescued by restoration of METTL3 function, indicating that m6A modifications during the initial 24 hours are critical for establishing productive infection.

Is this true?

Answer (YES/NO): YES